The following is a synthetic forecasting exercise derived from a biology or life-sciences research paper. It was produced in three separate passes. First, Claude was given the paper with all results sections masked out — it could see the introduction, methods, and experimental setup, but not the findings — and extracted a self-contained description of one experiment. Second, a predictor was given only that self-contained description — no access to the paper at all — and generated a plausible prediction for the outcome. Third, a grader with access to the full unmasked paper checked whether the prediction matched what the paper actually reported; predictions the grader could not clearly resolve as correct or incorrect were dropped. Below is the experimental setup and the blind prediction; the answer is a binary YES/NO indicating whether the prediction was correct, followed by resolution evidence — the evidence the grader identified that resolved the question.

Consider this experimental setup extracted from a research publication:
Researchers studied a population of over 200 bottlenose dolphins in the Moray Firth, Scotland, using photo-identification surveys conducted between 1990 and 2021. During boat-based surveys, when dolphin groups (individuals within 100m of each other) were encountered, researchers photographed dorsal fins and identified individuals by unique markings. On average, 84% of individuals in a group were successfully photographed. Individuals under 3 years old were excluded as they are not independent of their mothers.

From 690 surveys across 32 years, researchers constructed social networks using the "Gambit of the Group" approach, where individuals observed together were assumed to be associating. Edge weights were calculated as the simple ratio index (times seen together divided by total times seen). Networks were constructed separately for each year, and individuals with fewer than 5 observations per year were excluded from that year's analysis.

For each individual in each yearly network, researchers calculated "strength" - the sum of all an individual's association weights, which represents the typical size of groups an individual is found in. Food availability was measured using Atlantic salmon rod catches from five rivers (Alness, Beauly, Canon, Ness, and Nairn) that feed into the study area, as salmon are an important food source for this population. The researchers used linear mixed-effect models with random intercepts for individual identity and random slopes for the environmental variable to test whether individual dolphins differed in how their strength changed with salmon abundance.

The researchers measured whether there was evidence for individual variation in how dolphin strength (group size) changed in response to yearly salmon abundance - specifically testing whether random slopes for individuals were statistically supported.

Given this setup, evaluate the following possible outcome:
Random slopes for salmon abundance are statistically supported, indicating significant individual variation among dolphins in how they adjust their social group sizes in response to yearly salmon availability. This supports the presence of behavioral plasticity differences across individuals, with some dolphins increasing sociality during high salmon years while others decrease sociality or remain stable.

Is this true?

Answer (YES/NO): YES